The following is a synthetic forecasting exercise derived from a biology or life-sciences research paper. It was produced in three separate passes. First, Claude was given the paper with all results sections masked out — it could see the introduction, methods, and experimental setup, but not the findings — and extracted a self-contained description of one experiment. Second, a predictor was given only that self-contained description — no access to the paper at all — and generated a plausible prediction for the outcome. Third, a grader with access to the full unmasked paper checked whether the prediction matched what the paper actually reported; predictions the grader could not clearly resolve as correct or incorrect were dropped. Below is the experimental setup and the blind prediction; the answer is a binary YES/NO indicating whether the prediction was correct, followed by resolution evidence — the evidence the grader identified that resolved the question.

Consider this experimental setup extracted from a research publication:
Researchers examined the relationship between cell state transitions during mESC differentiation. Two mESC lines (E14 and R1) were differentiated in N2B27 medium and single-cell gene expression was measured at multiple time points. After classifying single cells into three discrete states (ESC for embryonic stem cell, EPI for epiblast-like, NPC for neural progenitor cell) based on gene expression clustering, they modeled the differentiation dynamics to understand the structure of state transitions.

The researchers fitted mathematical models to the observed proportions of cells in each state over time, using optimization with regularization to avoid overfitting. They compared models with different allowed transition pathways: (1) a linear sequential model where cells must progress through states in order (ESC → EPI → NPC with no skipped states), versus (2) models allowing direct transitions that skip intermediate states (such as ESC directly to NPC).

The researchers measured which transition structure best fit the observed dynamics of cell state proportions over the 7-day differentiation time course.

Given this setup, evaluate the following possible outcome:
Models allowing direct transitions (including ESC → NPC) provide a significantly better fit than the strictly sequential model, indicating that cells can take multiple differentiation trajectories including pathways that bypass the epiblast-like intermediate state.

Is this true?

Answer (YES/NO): NO